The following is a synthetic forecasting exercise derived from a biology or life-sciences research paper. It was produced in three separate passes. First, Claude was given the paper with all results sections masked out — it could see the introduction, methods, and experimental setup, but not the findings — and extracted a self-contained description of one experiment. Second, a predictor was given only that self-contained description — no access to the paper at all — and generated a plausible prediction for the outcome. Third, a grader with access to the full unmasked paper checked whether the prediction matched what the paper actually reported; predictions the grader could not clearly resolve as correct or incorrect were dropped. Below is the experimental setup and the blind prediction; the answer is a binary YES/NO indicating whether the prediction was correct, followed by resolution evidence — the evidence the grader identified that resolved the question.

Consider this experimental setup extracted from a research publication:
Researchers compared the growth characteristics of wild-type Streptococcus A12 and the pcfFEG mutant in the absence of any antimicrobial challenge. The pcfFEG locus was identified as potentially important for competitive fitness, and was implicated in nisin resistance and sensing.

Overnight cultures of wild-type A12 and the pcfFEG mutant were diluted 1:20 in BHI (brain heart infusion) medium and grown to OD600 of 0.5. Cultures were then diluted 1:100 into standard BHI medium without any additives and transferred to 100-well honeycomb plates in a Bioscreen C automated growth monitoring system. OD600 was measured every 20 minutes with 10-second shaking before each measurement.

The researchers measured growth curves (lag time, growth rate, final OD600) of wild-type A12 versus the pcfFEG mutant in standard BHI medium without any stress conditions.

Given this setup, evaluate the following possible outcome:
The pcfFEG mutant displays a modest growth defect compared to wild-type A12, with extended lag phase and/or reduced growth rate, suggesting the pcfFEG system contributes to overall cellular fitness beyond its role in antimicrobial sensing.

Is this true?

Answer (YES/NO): NO